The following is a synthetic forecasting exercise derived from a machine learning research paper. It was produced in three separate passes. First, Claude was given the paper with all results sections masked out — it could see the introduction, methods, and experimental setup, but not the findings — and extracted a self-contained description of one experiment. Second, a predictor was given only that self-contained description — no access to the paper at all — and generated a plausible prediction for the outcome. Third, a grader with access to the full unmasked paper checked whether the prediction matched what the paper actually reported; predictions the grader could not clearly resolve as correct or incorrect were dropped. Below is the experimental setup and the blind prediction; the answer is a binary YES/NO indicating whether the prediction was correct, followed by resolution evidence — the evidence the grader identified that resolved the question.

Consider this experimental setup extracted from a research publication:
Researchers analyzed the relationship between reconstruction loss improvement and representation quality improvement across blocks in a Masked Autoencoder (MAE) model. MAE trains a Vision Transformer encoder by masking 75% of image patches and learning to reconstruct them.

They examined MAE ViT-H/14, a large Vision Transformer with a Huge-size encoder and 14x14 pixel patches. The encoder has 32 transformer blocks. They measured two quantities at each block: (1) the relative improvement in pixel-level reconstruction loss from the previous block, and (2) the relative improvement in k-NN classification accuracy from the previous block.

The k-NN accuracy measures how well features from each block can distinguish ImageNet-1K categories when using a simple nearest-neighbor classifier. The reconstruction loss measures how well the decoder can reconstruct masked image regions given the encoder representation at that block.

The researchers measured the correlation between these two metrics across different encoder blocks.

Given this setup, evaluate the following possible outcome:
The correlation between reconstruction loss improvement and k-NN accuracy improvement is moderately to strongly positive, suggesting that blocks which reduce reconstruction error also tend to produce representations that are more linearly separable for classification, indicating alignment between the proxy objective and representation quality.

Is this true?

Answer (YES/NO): NO